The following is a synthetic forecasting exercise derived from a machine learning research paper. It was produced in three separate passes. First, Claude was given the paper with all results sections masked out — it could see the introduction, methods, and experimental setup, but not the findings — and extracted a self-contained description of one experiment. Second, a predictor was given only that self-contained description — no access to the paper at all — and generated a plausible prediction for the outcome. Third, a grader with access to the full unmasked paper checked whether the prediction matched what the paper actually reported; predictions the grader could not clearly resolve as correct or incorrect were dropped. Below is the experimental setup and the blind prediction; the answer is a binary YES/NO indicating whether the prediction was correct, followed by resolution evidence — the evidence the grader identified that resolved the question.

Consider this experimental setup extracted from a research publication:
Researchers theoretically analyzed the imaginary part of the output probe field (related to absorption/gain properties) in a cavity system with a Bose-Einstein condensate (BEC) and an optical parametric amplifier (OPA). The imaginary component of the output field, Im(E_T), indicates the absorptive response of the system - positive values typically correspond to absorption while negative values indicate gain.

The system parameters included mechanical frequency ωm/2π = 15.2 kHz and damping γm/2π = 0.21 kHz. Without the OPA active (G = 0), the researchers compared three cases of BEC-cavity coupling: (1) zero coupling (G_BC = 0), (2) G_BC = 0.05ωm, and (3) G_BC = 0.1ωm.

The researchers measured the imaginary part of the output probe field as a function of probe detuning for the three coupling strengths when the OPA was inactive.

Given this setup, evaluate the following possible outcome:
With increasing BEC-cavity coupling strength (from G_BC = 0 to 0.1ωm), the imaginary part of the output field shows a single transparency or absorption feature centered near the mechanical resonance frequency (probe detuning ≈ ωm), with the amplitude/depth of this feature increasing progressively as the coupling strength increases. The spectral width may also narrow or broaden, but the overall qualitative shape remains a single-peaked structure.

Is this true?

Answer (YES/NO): NO